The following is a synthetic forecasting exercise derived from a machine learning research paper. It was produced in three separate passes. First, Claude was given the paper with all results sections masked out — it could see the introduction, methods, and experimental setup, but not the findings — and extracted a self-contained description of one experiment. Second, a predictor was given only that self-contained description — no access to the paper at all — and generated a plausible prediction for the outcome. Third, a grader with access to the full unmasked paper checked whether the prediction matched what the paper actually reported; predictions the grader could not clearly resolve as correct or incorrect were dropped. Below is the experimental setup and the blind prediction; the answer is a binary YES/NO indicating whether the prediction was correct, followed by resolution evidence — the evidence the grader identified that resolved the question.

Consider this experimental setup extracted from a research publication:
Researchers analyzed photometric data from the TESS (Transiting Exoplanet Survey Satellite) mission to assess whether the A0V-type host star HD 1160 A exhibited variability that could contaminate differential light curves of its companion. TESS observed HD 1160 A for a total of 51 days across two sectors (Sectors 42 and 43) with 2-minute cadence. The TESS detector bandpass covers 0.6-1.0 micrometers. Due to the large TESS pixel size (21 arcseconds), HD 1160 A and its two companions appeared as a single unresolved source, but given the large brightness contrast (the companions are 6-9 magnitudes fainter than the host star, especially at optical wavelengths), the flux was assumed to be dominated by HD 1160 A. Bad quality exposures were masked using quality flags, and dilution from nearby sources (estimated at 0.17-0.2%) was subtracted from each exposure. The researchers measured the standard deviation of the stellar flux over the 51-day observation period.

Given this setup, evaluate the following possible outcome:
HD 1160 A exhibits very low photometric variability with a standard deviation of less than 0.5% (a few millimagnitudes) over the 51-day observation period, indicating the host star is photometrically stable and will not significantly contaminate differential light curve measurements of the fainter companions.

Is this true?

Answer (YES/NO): YES